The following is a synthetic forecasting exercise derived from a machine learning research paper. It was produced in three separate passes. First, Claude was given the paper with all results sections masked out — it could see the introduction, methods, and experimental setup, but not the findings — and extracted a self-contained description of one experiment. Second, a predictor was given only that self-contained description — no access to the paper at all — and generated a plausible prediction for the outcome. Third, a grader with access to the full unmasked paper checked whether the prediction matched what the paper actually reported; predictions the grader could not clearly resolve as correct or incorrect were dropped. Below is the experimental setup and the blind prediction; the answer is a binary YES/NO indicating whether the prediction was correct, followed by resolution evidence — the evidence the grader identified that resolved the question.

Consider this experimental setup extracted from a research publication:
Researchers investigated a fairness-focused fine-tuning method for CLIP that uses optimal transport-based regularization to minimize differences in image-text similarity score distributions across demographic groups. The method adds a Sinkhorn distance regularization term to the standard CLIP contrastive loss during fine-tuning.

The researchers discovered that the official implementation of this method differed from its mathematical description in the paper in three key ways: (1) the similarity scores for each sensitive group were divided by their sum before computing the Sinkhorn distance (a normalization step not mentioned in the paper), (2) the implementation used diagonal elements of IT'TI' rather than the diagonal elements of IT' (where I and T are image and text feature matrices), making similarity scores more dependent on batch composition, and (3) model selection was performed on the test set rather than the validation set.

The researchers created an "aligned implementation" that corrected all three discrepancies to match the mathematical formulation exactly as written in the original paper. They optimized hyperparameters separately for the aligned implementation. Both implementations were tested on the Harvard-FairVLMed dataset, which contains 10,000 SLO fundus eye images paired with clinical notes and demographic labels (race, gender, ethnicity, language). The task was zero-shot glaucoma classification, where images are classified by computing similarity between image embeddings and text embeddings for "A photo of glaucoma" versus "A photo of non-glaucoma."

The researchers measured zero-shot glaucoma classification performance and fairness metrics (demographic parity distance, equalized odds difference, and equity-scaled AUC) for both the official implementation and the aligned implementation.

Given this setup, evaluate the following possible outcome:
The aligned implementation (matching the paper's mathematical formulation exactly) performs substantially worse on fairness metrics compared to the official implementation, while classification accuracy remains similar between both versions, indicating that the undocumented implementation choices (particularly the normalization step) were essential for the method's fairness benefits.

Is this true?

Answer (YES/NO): NO